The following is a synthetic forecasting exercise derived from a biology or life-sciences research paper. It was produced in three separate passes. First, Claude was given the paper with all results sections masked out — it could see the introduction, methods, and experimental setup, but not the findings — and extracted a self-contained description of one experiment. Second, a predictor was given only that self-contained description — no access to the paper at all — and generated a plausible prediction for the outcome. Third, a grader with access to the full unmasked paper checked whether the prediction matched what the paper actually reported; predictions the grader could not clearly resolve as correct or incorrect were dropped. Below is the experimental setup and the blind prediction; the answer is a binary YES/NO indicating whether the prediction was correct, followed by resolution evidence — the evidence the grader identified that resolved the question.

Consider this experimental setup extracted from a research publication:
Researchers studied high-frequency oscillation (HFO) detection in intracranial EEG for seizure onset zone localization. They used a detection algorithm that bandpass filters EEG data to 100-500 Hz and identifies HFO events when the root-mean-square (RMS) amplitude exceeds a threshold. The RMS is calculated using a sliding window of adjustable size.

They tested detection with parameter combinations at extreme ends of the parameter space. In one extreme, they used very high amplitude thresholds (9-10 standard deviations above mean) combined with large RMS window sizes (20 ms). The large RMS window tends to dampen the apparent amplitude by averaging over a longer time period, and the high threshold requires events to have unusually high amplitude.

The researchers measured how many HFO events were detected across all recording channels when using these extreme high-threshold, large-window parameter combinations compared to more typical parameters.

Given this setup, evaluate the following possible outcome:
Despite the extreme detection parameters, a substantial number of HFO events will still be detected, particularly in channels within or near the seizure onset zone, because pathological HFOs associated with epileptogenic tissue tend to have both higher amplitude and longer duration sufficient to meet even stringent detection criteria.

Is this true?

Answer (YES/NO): NO